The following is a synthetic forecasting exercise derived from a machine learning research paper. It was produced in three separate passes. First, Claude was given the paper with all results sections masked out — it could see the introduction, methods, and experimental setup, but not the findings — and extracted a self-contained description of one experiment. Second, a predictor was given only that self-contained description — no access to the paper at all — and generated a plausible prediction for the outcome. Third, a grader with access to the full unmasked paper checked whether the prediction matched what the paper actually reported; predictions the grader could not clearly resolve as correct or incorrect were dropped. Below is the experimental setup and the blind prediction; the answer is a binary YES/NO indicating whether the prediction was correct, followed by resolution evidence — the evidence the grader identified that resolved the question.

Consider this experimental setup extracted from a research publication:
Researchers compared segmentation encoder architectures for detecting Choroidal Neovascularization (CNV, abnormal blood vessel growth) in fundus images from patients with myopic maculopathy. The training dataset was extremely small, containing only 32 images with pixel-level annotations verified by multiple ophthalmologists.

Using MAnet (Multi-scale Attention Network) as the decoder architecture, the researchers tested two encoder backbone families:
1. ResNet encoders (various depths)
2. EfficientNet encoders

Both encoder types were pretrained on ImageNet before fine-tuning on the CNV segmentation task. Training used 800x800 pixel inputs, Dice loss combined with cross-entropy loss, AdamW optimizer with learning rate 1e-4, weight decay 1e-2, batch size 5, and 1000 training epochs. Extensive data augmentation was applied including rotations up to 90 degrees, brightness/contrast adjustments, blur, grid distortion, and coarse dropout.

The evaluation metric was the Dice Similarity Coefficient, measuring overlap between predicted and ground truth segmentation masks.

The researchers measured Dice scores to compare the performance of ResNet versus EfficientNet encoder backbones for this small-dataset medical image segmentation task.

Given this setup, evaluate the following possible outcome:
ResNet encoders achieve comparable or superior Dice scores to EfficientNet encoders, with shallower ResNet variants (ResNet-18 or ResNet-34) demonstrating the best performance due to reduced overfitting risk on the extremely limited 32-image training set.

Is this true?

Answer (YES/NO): YES